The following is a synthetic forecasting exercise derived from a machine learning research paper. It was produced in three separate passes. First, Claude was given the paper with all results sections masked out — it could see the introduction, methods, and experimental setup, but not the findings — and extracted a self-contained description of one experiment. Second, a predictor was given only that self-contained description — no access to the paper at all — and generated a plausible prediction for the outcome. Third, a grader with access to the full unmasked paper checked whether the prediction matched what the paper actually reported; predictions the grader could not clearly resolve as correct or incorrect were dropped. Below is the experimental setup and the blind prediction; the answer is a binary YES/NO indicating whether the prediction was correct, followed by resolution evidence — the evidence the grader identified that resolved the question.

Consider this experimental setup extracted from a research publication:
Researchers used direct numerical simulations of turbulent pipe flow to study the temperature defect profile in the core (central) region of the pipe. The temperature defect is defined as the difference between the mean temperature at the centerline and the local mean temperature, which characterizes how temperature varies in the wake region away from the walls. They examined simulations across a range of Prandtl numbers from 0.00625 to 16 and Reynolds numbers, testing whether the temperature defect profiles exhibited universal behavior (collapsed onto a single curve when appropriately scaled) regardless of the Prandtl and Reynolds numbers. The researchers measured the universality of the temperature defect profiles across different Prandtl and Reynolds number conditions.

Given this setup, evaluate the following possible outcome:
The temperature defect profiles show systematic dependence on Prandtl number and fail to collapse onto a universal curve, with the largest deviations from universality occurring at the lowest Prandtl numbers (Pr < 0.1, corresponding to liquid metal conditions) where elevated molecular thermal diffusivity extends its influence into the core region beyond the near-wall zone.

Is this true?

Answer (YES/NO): NO